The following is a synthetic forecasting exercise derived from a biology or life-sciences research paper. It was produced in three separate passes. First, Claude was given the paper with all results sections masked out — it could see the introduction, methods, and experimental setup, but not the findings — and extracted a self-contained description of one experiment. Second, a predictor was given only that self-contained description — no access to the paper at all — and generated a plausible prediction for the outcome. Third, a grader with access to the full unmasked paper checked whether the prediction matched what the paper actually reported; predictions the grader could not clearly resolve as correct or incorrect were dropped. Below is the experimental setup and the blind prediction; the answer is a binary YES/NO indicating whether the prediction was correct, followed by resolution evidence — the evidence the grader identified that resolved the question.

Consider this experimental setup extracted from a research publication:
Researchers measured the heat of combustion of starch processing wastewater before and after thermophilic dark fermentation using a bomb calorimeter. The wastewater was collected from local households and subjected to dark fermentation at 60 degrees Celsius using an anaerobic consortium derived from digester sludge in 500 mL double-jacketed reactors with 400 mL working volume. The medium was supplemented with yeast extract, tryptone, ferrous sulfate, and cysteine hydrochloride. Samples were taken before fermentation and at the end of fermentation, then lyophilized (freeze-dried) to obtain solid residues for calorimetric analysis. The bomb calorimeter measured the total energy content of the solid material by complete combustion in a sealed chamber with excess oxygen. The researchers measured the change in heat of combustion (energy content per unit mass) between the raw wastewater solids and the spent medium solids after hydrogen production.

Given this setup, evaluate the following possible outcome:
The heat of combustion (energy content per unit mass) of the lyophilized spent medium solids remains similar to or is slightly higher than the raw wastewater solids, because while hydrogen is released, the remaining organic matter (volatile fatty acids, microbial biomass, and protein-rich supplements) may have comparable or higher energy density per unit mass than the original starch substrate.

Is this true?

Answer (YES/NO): NO